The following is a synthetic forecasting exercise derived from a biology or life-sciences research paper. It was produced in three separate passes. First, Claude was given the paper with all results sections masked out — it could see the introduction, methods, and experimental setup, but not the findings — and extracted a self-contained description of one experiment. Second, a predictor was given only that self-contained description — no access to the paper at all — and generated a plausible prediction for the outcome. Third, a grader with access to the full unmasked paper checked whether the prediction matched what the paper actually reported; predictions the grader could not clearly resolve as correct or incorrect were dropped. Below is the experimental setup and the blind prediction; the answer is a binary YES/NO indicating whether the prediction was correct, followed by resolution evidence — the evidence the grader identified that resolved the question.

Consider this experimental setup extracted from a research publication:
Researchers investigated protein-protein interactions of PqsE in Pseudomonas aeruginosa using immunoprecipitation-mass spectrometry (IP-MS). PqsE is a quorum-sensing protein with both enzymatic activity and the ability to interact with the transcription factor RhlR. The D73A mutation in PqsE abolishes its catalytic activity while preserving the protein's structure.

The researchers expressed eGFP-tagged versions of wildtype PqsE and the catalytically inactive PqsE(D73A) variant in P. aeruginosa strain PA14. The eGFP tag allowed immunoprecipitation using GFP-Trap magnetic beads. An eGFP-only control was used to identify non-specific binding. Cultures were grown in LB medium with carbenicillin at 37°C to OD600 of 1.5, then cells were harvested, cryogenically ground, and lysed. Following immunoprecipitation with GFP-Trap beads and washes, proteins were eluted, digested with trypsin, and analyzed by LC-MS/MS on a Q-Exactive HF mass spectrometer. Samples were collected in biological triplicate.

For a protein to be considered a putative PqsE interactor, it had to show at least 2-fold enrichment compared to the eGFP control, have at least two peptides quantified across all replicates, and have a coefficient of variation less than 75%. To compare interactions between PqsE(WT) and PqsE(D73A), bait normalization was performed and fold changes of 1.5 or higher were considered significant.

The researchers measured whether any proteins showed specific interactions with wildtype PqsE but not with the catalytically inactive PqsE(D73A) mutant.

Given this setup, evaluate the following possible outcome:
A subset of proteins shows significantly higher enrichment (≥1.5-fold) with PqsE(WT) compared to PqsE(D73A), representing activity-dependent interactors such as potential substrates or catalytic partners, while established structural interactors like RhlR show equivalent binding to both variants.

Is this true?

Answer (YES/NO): YES